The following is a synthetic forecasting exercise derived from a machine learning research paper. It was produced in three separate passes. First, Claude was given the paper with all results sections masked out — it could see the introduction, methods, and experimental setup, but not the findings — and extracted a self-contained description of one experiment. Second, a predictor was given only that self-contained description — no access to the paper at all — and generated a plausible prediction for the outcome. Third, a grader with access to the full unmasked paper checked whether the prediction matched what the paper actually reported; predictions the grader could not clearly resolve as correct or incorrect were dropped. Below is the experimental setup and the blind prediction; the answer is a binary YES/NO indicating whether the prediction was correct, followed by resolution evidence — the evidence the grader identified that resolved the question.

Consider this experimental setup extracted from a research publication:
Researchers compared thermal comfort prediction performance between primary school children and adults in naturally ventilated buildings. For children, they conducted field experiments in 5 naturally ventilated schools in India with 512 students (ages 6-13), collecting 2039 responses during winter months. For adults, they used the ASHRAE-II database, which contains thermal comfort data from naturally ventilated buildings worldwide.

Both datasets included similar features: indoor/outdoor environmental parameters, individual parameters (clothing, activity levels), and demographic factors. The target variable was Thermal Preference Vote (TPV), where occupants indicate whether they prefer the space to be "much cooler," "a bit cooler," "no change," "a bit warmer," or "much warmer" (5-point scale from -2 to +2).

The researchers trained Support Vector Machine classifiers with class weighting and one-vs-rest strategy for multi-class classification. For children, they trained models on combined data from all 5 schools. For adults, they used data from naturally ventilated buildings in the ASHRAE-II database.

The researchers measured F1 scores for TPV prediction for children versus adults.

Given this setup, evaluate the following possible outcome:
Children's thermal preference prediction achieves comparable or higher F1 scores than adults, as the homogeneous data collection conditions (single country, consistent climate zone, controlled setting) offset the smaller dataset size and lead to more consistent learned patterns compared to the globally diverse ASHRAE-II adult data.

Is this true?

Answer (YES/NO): NO